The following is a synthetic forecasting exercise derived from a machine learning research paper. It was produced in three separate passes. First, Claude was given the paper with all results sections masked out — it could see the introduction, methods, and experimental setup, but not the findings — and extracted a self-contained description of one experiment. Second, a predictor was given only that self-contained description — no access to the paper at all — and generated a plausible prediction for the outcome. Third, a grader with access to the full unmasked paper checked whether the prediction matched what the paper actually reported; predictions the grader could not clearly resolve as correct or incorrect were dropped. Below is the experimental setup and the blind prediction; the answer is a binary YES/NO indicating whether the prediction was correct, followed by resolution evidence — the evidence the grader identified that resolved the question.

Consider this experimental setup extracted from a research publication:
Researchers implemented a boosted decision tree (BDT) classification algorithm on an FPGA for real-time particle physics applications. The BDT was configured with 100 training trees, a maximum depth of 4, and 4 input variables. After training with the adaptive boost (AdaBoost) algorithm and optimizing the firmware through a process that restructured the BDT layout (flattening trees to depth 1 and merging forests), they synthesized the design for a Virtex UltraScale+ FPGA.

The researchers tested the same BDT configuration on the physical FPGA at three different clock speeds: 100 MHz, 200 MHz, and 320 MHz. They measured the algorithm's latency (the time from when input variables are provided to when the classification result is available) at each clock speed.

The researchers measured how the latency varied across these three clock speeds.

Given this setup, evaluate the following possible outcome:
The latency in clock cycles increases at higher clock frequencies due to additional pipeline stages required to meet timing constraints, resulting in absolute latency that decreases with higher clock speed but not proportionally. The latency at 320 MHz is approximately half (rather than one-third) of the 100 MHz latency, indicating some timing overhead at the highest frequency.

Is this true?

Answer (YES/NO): NO